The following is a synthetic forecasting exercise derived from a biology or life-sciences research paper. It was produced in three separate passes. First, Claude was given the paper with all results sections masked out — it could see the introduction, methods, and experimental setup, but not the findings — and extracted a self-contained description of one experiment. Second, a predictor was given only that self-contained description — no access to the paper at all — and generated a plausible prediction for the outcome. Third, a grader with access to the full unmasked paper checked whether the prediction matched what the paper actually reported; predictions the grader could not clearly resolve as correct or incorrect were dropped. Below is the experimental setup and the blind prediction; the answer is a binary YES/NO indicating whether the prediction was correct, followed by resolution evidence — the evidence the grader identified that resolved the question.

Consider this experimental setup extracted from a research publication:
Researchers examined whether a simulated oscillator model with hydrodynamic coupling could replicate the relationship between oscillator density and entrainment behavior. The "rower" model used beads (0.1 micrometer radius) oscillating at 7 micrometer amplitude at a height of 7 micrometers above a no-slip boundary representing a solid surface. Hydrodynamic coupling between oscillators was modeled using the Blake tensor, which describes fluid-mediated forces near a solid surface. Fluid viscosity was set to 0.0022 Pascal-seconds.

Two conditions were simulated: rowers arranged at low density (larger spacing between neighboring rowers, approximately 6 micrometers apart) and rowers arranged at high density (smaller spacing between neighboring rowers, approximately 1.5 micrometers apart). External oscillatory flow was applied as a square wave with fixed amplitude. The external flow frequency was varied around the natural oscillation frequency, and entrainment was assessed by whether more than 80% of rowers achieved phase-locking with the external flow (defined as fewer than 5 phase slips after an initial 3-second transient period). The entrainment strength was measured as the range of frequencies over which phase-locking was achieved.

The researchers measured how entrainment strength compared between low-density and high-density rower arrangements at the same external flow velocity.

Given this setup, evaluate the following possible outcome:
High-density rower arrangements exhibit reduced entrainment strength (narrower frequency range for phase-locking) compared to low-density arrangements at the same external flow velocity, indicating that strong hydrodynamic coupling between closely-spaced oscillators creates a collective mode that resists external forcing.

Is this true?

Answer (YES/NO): YES